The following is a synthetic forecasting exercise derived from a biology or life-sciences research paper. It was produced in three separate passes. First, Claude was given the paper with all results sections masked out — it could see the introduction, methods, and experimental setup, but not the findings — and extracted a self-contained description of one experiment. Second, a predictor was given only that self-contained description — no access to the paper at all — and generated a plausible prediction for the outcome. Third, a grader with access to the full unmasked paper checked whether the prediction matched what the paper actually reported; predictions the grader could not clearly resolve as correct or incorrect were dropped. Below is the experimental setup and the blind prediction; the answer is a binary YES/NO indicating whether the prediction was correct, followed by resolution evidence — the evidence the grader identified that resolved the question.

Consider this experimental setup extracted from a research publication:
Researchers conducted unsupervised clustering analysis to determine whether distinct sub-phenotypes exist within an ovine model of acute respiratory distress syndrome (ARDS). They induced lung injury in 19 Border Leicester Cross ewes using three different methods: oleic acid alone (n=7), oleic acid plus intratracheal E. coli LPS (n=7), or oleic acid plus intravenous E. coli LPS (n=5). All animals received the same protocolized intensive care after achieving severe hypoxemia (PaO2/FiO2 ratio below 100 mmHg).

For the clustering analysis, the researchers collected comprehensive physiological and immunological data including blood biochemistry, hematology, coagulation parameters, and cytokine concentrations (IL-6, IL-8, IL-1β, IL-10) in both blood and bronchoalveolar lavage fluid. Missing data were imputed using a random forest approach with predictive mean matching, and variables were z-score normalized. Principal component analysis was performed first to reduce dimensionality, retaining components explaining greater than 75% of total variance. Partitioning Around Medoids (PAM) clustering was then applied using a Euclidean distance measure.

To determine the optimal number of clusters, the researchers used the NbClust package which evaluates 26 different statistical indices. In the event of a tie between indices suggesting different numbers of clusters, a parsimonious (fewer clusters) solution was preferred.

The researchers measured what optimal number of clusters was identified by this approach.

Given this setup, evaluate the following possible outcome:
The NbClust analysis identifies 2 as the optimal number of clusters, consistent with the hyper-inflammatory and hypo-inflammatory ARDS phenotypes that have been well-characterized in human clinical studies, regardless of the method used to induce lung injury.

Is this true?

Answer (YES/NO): YES